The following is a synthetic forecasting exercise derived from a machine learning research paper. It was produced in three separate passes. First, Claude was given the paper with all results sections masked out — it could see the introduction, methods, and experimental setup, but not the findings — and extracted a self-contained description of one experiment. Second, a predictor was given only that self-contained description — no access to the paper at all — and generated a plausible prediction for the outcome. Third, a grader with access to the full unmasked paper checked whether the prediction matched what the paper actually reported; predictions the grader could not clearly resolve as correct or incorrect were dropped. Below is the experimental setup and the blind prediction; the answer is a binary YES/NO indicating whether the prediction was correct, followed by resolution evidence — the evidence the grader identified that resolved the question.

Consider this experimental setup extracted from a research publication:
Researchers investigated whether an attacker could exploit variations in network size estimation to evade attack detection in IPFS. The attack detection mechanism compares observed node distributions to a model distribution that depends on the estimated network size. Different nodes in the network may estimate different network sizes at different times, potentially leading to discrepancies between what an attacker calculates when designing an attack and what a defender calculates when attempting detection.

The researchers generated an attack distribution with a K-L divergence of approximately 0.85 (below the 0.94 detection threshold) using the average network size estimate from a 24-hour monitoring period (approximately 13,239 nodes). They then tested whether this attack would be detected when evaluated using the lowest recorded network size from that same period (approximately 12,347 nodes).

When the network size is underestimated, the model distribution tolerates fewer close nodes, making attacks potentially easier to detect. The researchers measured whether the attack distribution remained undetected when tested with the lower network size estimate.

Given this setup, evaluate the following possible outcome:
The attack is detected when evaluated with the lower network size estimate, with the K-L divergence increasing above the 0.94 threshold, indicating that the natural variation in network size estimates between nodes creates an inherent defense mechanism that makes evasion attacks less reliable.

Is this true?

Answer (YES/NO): NO